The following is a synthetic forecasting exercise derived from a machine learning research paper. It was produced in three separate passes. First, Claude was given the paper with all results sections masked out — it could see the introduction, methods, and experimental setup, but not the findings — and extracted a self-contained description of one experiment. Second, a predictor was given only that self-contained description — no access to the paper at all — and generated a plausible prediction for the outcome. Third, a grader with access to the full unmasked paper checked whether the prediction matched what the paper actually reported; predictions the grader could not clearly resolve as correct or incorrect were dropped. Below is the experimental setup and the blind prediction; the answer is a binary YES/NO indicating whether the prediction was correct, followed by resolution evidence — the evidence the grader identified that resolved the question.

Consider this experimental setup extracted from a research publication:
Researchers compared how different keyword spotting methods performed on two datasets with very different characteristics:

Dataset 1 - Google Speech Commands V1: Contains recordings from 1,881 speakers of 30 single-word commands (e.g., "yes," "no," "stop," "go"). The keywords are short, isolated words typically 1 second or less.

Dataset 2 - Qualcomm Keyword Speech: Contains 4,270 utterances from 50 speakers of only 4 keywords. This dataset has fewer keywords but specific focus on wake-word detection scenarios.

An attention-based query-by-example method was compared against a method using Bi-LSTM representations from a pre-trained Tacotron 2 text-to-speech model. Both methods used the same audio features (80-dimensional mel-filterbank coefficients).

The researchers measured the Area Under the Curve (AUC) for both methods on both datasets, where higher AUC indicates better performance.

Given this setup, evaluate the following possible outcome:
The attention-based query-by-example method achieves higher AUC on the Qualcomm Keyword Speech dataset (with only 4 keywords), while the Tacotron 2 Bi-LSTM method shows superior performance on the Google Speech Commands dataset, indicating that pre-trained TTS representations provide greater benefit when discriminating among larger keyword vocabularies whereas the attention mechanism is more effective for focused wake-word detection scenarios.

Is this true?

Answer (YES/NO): NO